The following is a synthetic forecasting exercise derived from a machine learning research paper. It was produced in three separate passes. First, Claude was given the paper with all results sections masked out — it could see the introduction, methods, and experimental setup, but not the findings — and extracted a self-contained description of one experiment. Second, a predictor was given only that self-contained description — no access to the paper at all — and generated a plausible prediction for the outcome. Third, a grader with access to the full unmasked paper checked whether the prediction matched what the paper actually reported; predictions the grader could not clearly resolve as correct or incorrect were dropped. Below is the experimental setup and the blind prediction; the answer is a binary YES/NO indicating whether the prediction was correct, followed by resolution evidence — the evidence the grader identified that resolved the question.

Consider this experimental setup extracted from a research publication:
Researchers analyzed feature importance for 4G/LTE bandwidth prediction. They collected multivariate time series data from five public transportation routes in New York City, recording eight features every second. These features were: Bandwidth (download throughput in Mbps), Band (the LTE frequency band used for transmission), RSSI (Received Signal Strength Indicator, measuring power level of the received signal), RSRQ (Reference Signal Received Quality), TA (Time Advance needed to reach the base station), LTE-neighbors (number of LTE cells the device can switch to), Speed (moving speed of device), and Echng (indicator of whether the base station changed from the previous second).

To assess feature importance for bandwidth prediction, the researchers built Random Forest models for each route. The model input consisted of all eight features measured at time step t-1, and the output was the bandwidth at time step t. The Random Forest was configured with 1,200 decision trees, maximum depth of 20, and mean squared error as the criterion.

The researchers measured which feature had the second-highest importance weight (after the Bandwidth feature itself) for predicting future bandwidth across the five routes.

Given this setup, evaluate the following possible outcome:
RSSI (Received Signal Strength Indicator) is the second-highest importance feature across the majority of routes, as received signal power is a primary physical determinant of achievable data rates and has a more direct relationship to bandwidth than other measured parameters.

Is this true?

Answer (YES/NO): NO